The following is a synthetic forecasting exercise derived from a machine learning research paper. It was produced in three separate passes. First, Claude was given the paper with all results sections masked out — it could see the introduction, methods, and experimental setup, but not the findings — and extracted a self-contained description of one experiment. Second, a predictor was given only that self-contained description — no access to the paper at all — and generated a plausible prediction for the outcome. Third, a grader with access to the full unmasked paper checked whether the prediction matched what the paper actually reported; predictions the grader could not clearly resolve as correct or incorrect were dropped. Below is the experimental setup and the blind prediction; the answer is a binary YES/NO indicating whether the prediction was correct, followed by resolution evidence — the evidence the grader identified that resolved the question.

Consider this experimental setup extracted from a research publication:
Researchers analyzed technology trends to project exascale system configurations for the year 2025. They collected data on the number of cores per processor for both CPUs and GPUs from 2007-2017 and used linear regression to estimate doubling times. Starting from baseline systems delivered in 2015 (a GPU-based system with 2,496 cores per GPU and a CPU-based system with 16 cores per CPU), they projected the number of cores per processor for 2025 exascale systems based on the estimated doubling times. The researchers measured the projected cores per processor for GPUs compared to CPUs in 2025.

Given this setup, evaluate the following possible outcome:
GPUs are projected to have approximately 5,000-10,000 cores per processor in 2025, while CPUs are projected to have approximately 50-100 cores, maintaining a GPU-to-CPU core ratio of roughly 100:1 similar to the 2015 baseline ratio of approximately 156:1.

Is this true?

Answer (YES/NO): NO